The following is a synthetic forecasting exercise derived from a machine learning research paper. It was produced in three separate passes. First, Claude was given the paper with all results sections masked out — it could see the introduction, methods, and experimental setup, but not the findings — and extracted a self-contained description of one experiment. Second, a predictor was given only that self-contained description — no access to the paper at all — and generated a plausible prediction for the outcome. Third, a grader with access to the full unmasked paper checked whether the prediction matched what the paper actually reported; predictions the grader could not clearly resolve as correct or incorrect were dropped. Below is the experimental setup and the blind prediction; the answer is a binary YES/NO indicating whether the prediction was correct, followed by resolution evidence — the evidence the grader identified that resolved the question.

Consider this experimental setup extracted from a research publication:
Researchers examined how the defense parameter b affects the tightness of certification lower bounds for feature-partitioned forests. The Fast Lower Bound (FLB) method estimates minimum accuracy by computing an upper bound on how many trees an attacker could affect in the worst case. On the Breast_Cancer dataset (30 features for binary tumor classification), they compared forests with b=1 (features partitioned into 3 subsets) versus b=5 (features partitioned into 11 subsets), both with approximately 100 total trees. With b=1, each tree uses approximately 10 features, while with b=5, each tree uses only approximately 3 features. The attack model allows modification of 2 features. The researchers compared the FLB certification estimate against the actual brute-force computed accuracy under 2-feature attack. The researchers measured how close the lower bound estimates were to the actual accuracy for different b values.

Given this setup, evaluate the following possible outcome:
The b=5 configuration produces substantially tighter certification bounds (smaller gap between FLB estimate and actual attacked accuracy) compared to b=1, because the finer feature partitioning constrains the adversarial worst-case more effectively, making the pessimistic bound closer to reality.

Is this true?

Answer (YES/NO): YES